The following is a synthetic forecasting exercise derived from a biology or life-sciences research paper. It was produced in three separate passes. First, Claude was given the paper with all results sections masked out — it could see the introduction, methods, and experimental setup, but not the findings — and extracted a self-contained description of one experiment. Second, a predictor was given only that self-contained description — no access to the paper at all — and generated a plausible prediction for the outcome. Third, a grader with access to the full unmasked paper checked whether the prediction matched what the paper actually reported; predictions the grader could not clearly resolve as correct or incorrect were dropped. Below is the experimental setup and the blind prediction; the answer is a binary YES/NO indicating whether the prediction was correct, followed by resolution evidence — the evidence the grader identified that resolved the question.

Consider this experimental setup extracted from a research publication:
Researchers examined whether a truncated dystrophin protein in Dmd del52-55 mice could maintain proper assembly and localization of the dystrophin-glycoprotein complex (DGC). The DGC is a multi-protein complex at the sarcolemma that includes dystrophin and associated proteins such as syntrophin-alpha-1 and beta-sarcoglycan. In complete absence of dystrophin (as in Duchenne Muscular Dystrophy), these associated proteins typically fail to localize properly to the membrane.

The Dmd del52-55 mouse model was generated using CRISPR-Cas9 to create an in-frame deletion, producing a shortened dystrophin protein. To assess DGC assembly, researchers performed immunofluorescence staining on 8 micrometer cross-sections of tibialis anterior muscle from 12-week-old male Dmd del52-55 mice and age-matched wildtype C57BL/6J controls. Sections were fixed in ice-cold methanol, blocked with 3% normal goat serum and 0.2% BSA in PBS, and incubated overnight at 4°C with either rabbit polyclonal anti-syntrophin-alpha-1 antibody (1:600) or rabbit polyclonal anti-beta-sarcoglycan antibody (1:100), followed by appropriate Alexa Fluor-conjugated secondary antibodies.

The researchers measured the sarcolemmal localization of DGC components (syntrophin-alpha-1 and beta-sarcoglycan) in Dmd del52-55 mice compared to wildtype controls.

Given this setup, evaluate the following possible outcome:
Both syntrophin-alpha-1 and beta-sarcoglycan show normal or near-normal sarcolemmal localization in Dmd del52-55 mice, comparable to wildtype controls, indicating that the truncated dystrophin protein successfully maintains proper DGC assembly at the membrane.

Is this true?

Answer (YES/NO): YES